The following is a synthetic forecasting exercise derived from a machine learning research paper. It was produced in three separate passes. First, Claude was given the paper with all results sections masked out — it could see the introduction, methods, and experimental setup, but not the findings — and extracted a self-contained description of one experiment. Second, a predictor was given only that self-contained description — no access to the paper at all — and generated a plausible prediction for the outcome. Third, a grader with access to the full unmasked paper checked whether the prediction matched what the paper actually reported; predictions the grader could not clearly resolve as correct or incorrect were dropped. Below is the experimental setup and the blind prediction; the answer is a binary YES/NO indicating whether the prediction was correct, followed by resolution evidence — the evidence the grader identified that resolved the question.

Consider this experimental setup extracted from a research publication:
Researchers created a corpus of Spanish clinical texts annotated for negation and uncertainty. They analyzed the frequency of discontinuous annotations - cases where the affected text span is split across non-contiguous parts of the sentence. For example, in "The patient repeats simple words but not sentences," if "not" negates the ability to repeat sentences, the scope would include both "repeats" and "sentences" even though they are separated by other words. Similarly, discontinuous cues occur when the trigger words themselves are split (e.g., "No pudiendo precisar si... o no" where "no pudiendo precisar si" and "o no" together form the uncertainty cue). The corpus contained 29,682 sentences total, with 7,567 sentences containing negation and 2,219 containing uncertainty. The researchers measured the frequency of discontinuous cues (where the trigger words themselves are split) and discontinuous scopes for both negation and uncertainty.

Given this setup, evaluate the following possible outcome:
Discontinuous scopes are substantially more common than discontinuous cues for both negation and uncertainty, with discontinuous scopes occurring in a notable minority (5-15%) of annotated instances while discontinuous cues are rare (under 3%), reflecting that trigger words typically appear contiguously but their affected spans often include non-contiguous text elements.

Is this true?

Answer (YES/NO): NO